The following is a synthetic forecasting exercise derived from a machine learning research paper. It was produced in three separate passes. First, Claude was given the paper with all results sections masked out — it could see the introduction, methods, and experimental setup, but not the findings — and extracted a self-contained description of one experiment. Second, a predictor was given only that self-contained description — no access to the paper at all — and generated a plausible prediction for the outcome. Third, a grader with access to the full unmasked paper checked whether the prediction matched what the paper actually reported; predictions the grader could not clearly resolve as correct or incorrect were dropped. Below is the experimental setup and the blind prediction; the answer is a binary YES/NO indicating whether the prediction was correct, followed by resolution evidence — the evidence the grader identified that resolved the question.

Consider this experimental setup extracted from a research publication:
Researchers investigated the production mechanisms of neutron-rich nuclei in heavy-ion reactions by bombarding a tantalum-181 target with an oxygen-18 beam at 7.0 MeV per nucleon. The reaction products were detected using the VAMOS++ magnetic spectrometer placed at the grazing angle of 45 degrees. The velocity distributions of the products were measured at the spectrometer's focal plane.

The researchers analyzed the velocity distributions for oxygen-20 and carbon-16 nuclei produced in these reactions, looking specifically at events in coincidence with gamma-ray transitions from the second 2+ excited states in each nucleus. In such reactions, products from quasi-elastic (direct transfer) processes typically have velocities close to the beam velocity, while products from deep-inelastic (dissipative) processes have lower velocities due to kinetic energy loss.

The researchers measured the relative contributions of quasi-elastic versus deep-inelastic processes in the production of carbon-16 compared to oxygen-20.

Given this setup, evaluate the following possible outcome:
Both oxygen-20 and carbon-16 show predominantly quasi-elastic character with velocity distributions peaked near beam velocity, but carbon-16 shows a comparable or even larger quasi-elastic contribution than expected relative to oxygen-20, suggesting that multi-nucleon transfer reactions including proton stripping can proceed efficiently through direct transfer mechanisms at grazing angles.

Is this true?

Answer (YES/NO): NO